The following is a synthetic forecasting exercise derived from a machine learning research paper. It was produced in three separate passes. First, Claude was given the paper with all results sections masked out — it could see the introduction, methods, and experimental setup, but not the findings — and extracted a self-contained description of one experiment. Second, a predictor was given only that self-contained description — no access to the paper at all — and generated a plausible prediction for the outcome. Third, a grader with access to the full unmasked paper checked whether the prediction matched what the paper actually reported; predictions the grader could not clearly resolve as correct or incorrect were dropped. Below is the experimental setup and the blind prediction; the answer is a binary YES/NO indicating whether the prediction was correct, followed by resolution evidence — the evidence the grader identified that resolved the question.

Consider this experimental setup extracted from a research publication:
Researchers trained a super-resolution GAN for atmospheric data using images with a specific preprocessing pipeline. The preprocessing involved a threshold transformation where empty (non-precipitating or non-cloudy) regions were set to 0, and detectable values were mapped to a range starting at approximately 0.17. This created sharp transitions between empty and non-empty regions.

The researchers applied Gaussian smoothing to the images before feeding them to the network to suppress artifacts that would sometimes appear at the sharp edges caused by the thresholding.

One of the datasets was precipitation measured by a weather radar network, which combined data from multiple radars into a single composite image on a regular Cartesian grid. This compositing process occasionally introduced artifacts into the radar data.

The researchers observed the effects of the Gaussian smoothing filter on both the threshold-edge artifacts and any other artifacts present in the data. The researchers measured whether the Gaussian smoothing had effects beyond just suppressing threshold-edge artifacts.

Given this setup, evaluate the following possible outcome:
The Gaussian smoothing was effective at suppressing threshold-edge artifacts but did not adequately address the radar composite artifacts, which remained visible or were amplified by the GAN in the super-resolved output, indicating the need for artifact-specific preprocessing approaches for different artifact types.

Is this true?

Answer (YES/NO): NO